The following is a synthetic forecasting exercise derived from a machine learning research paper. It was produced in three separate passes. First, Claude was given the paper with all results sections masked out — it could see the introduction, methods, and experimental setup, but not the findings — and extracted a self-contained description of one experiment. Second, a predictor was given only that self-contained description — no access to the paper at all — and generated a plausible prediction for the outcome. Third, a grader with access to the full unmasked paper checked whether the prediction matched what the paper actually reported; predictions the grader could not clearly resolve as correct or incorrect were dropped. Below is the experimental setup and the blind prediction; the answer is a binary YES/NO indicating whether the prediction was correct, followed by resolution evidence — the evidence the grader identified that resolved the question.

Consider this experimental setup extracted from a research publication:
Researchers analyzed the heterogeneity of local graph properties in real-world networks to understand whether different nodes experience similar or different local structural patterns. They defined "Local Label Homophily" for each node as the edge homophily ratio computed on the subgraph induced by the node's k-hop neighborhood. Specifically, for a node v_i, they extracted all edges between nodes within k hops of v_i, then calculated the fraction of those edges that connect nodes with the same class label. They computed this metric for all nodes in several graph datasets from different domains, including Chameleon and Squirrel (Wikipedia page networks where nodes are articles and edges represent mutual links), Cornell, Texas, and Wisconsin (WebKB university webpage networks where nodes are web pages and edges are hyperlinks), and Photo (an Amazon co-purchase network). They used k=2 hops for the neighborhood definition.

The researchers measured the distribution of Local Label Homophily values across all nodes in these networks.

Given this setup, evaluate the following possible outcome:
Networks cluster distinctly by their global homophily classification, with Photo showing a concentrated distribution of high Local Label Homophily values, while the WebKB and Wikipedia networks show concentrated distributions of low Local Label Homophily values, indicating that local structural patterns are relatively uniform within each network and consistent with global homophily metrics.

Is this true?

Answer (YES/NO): NO